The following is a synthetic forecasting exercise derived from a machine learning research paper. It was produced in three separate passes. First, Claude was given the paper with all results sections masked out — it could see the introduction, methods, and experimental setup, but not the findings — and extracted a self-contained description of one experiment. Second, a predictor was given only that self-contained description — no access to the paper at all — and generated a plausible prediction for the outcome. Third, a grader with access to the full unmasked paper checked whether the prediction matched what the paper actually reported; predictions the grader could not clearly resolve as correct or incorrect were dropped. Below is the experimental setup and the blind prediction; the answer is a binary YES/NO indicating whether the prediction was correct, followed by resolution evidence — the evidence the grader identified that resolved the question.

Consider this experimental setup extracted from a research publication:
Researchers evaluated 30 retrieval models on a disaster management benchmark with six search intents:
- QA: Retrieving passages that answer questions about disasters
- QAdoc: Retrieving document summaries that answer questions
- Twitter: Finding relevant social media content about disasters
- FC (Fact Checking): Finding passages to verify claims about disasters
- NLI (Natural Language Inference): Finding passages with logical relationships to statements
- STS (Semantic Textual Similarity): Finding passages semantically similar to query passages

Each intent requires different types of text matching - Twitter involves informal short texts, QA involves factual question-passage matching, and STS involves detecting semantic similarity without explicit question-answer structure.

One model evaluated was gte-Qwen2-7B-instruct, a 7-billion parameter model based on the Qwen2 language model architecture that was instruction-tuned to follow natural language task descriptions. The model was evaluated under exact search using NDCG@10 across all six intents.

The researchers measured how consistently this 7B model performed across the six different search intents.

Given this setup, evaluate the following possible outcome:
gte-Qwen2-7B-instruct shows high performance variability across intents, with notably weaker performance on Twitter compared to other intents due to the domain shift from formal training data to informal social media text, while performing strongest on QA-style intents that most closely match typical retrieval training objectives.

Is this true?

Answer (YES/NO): NO